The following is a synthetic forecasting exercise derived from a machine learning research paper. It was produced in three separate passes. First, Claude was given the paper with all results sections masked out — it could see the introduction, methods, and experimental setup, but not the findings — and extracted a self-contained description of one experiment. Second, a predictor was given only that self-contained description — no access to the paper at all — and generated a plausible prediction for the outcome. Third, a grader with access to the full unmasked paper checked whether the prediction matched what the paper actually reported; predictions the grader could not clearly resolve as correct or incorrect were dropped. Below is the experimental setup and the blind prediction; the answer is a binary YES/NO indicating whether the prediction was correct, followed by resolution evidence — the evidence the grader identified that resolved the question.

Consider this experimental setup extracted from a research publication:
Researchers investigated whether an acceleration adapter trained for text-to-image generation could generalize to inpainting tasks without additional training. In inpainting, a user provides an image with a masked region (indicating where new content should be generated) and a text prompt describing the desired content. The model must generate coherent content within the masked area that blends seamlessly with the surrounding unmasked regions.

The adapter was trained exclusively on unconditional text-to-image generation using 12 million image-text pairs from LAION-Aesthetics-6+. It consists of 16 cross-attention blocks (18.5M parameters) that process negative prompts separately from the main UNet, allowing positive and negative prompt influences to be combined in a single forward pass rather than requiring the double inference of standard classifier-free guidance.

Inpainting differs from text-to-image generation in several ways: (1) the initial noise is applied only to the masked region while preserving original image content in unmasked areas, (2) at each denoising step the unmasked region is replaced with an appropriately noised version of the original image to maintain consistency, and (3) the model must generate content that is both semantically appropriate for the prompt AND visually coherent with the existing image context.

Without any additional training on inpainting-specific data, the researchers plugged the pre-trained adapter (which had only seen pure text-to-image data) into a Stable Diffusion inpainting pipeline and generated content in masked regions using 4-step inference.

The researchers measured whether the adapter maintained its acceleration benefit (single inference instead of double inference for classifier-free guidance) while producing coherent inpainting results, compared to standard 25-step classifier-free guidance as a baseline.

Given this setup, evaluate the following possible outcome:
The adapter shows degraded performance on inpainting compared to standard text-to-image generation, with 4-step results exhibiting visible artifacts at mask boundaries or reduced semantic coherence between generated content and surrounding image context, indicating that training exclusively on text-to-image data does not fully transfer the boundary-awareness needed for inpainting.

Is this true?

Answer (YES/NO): NO